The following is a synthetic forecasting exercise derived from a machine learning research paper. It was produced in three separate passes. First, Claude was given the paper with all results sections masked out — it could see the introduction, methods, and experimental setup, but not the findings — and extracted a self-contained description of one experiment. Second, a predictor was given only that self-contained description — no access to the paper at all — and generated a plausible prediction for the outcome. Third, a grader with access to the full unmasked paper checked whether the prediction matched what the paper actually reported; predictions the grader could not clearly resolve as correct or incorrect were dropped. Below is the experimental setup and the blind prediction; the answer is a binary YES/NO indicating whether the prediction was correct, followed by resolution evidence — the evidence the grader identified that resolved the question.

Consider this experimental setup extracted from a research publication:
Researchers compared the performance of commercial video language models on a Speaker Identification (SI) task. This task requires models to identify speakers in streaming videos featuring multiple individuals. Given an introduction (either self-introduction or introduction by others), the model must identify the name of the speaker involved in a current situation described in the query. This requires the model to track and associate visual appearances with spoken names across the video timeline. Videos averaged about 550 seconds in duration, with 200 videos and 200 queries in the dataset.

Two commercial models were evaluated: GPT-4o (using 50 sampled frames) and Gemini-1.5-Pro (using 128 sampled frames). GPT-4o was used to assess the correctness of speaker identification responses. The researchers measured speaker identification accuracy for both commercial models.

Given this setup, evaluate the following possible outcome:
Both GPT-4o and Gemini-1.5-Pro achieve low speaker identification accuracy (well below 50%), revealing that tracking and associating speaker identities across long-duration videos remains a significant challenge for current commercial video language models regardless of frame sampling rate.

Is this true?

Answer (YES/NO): NO